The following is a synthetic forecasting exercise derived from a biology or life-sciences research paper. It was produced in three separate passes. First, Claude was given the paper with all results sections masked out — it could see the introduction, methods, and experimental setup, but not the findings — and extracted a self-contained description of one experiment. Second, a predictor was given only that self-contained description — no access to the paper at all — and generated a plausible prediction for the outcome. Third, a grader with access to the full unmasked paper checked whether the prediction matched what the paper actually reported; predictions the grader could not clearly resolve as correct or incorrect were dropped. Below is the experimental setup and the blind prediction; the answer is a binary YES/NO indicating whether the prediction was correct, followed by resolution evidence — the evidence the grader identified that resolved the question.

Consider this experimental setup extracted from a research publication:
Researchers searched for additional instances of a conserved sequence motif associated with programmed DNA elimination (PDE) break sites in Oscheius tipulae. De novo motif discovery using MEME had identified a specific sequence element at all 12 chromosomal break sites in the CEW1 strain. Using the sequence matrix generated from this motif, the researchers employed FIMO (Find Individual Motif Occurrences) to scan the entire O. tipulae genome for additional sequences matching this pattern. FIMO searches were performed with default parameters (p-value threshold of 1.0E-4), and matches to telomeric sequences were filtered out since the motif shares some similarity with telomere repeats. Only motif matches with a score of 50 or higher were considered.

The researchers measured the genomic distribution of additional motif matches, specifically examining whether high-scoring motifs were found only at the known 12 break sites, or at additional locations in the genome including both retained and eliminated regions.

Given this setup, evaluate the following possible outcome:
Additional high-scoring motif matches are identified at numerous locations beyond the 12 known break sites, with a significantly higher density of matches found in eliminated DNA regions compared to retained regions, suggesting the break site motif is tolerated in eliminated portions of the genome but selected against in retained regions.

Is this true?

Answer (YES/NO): NO